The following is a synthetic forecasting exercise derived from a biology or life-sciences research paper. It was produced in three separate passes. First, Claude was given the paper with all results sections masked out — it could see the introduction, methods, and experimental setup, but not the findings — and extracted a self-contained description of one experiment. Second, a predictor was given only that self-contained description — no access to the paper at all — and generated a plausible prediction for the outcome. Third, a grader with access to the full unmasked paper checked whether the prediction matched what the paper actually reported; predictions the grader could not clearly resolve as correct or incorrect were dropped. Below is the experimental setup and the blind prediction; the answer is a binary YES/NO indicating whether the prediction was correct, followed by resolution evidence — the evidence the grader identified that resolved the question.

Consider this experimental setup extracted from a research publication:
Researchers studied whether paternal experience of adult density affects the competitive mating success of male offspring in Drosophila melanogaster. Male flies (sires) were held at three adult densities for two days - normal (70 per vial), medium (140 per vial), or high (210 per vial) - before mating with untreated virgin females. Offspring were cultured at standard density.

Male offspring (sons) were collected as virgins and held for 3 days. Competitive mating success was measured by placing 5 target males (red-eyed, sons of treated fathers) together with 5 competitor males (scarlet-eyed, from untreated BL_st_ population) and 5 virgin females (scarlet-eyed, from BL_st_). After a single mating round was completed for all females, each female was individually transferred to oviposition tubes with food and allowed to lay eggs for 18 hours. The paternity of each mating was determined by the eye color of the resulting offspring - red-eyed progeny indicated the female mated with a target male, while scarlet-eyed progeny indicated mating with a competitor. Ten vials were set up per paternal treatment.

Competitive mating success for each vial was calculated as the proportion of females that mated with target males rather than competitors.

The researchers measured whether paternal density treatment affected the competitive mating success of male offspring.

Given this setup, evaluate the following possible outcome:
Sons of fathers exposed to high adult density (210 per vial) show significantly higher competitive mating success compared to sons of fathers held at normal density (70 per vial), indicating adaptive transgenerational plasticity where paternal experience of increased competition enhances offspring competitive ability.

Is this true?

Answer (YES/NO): NO